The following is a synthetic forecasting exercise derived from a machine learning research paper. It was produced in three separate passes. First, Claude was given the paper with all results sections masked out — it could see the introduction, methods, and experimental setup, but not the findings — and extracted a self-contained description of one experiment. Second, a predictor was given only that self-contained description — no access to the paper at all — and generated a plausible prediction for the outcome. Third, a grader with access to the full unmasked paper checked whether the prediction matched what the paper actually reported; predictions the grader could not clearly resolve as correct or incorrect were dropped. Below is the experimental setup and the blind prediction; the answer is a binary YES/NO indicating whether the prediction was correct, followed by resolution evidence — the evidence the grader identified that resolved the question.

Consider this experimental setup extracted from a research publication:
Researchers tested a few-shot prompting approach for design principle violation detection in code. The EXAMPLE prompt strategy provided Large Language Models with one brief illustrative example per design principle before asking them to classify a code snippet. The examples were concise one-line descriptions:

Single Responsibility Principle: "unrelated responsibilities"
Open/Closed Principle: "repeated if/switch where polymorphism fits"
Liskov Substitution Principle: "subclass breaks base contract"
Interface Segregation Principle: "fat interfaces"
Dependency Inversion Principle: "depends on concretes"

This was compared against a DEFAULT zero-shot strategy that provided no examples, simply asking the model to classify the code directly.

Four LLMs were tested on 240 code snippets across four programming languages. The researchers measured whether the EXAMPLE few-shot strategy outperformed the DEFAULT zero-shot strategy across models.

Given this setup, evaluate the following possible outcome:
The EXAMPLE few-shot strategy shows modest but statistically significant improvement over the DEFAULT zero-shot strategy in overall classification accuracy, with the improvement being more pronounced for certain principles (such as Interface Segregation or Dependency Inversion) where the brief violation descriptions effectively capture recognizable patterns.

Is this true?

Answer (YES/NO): NO